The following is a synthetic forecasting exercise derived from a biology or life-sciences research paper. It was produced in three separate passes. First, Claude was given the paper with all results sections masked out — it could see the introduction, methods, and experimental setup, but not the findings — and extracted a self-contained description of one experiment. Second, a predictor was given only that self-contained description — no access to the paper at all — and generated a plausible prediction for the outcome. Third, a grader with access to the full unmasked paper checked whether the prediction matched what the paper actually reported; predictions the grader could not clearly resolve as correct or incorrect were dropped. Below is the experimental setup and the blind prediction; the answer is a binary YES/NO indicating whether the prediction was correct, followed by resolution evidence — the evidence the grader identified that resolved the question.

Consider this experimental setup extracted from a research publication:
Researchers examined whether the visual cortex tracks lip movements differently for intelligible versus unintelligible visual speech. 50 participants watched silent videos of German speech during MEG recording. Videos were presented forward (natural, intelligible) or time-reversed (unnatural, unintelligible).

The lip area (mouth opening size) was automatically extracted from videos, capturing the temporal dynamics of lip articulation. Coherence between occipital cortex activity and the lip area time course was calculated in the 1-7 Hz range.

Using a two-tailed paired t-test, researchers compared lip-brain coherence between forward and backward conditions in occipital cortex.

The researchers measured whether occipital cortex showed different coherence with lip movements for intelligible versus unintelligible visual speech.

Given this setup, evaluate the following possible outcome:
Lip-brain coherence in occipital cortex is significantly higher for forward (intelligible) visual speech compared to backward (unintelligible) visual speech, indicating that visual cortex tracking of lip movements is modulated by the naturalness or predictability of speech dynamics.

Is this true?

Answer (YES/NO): NO